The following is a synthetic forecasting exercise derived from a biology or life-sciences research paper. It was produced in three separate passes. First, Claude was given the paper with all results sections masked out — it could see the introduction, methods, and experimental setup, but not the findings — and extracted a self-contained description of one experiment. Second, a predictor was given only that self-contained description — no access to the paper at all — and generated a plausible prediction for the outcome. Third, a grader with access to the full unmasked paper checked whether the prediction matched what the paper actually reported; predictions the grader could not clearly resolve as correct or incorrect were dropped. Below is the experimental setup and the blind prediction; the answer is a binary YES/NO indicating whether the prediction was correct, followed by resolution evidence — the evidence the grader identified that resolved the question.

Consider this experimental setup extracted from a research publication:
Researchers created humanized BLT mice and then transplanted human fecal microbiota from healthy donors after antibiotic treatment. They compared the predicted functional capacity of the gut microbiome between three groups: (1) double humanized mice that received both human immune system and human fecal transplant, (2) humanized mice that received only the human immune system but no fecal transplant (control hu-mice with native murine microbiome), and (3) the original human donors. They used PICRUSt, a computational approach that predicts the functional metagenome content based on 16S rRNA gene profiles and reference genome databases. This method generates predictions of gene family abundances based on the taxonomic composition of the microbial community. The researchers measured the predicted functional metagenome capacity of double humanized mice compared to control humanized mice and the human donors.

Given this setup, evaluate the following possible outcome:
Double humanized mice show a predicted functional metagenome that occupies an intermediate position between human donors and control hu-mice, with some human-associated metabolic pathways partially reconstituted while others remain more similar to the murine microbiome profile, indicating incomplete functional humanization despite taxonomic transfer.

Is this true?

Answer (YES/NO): NO